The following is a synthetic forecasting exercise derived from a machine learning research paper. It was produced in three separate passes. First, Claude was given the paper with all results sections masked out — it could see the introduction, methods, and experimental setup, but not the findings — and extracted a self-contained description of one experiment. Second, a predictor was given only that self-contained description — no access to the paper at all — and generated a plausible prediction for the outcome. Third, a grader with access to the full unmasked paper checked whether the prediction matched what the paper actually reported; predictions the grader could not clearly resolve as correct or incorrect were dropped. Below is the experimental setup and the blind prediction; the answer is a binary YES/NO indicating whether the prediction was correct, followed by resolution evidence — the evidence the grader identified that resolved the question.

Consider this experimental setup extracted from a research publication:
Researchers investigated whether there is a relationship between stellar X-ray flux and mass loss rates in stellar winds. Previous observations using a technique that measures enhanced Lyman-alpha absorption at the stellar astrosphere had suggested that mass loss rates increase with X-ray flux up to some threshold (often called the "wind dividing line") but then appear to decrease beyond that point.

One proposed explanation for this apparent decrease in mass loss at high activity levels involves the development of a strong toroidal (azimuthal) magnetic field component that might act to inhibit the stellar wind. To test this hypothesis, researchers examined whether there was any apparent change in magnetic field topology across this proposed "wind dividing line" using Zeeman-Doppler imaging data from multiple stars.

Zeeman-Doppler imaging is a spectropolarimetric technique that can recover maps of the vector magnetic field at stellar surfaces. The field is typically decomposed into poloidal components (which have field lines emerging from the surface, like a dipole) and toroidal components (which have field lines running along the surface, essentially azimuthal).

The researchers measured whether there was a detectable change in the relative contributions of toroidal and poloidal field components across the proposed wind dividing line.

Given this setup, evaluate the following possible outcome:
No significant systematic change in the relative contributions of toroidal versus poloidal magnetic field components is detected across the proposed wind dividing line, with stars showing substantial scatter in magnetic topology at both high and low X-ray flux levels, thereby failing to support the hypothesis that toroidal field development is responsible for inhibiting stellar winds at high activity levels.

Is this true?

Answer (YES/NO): YES